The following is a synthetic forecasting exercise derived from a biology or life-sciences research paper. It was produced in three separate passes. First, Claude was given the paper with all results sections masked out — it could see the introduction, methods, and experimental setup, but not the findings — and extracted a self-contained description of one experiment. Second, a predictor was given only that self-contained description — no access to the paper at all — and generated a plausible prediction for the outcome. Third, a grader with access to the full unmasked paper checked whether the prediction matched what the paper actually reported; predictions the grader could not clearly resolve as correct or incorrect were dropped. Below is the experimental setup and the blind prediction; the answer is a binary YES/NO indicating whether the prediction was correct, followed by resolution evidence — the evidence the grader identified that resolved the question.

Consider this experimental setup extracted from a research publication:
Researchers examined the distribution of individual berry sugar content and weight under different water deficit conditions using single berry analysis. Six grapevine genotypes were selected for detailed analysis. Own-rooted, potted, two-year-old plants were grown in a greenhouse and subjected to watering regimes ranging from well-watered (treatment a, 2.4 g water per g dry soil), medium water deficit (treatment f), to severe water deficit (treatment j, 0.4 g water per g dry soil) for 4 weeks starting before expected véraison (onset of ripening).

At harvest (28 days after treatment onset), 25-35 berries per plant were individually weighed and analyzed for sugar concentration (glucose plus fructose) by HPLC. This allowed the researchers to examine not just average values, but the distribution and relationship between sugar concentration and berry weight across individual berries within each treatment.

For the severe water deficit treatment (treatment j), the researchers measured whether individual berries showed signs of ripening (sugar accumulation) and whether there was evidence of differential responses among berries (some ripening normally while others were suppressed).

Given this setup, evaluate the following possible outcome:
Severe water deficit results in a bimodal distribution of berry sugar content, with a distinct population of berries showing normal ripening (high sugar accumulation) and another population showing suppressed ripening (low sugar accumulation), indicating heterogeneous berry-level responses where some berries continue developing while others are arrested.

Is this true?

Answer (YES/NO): NO